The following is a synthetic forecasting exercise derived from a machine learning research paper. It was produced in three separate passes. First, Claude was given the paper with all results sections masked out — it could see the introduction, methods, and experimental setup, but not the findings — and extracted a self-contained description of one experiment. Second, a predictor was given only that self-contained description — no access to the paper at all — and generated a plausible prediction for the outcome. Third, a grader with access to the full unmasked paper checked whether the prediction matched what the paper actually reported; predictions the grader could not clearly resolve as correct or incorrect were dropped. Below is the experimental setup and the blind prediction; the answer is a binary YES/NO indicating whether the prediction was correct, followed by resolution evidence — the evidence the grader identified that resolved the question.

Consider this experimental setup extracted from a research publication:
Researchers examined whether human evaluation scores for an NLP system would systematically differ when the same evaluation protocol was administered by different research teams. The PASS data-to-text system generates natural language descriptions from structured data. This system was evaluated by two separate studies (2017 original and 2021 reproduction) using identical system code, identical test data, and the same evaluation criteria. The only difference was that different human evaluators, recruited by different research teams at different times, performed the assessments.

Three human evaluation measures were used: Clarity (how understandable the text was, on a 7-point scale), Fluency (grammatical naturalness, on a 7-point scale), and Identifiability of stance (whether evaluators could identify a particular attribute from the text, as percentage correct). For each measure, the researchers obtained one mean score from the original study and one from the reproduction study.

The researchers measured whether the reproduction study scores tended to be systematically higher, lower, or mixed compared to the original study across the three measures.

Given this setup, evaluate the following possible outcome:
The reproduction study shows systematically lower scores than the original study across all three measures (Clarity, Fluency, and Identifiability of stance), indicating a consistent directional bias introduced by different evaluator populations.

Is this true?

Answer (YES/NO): NO